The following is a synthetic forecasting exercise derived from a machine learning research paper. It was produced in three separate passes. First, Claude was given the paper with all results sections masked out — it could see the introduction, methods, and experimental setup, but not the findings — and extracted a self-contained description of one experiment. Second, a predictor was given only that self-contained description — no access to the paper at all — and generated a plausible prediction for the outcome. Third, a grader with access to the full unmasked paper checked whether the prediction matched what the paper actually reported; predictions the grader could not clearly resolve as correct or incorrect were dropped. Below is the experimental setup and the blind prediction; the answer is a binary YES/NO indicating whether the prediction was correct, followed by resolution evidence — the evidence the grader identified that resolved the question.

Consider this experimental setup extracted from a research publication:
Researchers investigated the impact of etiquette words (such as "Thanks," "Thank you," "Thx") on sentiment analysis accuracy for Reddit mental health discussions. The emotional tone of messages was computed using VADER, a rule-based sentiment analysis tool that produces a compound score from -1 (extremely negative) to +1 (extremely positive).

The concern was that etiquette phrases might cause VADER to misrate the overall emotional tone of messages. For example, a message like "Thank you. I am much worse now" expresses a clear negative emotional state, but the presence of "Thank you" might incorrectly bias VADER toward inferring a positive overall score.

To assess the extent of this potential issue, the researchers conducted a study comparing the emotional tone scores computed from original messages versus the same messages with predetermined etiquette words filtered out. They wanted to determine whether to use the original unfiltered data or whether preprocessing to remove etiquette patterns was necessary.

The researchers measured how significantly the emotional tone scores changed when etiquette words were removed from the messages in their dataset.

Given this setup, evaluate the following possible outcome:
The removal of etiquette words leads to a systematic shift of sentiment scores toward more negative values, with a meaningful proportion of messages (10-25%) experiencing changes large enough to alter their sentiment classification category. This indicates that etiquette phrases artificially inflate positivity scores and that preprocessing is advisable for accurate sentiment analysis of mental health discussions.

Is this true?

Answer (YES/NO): NO